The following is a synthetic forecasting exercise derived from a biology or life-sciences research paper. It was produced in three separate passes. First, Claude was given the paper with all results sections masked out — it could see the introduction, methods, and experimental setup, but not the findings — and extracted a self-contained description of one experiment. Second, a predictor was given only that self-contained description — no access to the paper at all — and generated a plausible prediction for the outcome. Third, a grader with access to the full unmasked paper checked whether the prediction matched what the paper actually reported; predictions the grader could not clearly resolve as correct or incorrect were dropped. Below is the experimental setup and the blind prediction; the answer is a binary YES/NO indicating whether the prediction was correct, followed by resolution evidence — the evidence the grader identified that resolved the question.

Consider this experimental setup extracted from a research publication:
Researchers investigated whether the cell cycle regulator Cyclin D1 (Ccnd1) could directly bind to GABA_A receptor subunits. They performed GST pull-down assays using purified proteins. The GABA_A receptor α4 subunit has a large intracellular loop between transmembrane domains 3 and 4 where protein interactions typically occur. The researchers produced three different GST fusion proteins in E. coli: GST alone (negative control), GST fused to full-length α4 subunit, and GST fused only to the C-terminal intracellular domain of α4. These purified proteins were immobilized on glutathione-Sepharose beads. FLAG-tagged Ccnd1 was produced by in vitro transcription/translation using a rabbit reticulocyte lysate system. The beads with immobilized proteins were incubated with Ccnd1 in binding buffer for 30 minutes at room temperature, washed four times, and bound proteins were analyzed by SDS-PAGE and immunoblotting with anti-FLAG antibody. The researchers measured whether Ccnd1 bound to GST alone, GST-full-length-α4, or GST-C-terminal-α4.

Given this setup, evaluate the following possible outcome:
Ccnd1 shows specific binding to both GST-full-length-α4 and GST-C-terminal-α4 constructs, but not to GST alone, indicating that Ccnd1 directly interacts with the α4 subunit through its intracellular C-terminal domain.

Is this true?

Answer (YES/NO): YES